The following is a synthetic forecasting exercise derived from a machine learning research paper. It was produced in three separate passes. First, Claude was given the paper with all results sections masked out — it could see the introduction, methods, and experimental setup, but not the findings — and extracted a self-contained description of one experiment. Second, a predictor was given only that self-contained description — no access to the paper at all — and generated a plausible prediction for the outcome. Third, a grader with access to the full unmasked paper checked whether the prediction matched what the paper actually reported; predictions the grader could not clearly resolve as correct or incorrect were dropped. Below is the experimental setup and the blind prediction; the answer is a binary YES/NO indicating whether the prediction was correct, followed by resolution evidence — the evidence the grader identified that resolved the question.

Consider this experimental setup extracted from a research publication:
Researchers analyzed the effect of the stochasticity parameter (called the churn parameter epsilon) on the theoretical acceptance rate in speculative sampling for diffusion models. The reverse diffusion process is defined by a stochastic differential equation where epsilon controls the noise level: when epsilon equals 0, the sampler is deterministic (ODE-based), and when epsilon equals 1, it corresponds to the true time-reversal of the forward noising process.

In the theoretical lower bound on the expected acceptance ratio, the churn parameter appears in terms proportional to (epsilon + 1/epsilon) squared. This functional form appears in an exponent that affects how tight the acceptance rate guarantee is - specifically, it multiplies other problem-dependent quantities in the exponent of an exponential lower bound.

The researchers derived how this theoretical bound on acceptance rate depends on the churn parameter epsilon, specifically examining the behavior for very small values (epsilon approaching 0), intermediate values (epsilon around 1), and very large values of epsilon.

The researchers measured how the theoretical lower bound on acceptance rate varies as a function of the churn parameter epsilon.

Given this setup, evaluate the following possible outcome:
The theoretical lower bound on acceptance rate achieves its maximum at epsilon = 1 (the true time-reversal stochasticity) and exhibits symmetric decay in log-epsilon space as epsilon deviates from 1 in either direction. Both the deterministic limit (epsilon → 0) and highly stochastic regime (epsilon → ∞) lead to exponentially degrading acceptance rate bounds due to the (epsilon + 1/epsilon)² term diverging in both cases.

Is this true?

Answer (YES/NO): YES